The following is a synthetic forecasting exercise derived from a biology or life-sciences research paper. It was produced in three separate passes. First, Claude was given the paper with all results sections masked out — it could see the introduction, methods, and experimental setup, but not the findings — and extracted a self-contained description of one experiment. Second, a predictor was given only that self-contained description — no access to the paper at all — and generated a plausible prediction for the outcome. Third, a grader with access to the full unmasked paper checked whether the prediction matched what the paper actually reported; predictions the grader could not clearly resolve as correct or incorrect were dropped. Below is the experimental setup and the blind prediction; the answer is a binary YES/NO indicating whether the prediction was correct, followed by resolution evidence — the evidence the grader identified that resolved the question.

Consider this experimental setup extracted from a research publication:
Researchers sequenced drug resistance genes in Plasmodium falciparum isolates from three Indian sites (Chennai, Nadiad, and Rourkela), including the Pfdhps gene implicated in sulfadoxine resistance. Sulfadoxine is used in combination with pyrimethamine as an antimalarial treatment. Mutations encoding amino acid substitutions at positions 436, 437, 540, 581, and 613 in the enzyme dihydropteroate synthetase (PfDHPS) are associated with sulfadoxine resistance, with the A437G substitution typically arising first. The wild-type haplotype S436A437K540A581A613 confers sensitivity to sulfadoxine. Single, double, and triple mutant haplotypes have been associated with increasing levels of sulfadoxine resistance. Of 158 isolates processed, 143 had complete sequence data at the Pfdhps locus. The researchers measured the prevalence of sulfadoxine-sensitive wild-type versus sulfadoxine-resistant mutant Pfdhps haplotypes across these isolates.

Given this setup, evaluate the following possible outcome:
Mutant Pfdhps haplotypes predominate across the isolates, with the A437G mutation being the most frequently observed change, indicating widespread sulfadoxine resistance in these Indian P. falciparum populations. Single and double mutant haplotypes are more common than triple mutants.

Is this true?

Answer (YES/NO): NO